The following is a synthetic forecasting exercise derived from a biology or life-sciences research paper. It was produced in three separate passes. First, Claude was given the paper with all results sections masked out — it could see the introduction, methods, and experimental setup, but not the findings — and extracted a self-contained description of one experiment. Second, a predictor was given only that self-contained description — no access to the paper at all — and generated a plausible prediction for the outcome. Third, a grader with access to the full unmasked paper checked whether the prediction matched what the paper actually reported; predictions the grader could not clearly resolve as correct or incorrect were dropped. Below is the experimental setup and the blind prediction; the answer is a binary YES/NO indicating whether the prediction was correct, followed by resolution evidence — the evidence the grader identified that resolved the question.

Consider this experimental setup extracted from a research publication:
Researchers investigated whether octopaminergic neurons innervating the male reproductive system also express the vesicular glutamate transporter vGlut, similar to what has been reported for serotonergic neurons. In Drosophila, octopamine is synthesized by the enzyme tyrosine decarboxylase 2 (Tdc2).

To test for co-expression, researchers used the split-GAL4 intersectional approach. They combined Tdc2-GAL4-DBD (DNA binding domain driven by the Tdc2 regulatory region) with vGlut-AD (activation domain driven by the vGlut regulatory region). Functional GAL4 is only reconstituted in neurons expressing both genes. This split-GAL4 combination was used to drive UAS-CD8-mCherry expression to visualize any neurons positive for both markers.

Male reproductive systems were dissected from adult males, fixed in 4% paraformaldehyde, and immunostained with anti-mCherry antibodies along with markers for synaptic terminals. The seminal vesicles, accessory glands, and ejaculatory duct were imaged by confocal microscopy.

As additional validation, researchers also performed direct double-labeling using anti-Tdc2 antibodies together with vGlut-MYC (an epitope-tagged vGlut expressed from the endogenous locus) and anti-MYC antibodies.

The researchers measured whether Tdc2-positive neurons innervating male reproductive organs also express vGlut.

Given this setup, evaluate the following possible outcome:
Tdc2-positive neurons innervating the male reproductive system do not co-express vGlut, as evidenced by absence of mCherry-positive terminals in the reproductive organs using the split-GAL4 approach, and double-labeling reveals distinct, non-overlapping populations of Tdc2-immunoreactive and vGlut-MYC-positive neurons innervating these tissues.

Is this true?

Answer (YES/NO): NO